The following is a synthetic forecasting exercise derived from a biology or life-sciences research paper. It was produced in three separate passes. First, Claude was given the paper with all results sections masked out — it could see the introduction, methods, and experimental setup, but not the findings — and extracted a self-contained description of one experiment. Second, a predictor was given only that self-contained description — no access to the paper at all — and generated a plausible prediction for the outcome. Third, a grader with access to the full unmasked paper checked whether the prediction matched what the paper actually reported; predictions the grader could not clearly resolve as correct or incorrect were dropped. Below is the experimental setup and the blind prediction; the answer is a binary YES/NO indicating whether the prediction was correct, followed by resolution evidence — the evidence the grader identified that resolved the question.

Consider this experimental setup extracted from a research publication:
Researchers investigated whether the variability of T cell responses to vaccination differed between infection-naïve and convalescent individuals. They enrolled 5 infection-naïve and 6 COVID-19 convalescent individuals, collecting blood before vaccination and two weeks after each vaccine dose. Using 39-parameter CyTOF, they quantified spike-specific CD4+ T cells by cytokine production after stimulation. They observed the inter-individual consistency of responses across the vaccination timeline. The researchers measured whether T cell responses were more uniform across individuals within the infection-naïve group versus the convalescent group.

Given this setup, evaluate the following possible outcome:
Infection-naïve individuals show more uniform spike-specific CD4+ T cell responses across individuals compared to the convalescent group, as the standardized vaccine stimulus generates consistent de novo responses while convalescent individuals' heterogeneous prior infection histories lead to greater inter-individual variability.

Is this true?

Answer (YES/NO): YES